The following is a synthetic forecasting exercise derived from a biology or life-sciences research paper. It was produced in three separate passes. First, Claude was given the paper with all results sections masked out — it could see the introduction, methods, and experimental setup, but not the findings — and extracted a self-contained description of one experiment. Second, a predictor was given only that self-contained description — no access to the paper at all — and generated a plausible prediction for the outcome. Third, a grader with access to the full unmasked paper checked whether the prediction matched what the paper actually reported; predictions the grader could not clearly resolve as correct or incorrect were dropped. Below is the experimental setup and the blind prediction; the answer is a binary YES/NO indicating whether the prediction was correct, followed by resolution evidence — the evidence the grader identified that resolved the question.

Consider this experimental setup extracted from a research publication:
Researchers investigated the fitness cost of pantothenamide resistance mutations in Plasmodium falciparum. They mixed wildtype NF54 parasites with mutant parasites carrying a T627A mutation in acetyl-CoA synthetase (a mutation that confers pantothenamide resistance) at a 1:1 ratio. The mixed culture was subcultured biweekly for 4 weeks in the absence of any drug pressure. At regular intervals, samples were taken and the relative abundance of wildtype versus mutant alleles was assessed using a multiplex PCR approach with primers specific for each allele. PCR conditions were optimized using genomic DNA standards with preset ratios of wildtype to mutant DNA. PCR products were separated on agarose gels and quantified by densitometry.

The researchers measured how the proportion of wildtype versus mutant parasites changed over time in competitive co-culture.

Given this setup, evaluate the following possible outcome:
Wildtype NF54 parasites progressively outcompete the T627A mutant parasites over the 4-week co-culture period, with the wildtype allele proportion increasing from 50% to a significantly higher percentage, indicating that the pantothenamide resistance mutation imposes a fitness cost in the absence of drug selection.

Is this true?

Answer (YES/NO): YES